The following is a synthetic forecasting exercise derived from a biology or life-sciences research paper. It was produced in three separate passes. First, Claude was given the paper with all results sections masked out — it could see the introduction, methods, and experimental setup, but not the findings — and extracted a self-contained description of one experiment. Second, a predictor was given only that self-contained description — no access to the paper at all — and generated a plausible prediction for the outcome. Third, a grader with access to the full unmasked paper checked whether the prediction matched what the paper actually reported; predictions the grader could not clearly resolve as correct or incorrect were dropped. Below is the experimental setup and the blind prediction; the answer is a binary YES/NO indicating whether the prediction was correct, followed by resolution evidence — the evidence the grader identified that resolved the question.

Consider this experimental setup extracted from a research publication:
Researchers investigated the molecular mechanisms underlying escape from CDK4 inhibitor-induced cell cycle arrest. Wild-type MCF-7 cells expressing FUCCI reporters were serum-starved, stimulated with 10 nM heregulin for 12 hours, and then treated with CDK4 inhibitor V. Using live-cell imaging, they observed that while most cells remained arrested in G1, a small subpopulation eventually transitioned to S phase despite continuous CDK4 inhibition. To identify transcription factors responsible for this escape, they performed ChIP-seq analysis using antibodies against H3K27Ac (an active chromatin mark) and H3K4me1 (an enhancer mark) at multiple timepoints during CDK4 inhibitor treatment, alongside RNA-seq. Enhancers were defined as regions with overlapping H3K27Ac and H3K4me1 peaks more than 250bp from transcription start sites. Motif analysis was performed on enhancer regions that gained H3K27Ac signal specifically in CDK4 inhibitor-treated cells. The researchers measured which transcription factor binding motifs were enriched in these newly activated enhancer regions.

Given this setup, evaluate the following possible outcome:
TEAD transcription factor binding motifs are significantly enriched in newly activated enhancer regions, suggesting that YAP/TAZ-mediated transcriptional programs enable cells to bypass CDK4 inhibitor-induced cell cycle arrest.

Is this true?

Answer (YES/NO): NO